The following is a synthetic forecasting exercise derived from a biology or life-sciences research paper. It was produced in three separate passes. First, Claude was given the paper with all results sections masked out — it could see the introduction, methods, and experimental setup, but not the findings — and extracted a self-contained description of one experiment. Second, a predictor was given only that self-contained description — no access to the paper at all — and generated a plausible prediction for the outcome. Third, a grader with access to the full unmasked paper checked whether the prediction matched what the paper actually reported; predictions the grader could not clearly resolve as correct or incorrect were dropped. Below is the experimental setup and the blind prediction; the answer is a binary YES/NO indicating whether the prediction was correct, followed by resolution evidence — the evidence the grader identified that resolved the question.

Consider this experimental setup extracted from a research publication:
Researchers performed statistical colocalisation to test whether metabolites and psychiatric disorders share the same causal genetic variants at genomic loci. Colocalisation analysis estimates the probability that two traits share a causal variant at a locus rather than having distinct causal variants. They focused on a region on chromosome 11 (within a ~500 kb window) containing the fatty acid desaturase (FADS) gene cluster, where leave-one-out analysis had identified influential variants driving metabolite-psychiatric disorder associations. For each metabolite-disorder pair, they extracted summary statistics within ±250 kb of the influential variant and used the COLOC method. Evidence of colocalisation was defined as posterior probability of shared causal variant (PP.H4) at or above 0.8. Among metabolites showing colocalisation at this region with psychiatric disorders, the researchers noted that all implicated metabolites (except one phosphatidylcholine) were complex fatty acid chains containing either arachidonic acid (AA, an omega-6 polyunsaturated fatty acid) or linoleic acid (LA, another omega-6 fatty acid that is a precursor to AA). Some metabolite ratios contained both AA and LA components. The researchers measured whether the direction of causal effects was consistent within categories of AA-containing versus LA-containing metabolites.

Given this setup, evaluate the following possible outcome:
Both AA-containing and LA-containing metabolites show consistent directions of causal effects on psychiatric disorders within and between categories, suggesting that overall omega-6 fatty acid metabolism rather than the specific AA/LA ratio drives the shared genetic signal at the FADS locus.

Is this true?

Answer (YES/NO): NO